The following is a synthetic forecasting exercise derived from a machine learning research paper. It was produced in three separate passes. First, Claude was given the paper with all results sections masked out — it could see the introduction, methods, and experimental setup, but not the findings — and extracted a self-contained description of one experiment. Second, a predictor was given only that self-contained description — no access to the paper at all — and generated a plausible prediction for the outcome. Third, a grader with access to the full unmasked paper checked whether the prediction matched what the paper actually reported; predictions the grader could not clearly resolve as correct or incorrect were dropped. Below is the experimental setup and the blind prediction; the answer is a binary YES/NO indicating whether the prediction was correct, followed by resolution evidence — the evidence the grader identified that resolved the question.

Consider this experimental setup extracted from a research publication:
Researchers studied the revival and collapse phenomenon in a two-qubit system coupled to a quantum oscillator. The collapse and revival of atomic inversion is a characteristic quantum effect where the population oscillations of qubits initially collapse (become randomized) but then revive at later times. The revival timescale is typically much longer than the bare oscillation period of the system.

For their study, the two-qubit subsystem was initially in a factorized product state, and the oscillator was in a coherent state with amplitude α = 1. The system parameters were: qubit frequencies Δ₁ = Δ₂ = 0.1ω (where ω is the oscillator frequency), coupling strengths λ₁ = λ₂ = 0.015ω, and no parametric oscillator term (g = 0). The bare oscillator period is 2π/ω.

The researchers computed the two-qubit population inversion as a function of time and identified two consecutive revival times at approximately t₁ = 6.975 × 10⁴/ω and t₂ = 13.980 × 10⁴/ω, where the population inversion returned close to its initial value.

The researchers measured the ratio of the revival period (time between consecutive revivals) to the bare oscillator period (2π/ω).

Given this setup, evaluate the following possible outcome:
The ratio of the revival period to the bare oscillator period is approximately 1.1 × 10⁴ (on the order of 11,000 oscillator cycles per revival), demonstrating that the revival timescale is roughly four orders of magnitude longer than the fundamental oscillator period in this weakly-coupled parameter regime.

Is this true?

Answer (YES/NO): YES